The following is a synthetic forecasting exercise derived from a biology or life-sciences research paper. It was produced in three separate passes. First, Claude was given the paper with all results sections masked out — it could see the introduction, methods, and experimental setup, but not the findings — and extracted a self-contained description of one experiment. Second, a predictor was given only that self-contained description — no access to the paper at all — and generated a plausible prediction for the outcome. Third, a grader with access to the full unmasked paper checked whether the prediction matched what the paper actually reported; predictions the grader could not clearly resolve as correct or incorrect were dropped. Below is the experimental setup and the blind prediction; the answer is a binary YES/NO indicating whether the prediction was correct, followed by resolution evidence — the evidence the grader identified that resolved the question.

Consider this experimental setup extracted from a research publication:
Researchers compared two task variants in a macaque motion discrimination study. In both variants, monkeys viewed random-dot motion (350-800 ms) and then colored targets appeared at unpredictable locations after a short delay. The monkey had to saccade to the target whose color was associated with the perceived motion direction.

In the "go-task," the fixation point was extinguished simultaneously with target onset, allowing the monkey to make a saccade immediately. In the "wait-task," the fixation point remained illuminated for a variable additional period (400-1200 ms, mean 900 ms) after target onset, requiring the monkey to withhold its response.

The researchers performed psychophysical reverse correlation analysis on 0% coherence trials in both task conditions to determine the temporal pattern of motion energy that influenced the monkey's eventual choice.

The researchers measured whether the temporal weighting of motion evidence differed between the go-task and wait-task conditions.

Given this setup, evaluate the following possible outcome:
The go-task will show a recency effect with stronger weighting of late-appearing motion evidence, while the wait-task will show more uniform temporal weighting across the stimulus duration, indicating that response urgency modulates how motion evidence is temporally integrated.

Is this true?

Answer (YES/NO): NO